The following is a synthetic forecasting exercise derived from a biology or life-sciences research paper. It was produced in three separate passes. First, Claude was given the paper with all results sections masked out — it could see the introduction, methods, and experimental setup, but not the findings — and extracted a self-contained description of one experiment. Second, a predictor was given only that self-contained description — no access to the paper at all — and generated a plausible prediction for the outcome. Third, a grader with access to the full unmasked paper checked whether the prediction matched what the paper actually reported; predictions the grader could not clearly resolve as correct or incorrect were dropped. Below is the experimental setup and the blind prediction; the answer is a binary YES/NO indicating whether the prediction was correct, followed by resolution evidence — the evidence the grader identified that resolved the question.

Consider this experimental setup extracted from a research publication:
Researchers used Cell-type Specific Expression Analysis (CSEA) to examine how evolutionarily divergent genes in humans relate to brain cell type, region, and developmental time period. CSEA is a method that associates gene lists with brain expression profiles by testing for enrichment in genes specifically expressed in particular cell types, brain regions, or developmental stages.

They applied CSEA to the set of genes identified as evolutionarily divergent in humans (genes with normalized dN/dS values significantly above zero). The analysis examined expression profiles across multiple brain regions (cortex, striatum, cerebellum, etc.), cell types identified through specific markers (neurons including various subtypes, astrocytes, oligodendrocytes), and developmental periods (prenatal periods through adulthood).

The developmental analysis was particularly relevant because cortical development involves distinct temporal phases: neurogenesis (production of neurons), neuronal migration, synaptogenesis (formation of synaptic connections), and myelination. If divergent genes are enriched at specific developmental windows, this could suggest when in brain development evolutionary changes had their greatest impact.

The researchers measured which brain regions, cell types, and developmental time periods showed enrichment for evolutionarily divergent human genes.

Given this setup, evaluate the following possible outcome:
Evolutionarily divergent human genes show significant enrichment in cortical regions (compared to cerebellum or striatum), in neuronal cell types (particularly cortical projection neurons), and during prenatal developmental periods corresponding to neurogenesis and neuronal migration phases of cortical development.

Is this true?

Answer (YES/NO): NO